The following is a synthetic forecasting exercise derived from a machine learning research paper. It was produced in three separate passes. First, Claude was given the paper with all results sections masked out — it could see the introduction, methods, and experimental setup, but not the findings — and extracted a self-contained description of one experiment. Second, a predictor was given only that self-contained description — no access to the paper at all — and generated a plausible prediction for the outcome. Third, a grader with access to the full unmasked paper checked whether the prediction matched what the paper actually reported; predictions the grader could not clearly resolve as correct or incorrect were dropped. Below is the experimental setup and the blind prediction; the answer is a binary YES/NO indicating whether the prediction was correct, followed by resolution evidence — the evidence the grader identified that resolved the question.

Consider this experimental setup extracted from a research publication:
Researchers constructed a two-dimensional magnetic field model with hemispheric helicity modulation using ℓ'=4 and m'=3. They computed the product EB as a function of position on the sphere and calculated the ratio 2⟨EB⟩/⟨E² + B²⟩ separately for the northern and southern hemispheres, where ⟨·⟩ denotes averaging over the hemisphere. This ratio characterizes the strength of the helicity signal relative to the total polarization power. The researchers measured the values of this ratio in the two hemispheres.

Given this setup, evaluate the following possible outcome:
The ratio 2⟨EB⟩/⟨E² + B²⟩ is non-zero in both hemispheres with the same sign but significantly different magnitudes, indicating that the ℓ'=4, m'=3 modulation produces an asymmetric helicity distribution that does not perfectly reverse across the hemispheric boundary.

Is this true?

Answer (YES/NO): NO